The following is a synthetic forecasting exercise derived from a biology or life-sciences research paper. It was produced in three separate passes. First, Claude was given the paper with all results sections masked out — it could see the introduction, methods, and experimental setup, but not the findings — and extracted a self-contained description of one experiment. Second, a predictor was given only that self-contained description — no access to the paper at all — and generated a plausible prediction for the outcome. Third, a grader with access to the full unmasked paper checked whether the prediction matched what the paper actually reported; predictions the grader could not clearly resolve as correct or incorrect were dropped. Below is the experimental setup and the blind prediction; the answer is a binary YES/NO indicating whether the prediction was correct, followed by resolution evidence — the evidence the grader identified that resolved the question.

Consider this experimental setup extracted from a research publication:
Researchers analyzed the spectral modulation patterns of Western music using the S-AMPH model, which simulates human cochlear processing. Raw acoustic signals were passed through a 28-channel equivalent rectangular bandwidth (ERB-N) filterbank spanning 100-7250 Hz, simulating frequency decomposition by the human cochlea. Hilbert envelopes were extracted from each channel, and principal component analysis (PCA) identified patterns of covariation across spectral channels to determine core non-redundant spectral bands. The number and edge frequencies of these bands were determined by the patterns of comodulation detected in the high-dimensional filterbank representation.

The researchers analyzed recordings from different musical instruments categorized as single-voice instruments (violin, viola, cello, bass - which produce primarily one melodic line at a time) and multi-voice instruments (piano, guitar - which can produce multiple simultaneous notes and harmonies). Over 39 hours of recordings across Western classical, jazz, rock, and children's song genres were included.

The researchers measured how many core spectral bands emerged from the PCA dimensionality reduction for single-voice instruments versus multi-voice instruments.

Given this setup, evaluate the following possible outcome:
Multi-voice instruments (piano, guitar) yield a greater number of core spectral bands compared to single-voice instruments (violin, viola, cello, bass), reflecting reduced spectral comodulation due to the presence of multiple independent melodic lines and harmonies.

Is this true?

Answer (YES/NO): NO